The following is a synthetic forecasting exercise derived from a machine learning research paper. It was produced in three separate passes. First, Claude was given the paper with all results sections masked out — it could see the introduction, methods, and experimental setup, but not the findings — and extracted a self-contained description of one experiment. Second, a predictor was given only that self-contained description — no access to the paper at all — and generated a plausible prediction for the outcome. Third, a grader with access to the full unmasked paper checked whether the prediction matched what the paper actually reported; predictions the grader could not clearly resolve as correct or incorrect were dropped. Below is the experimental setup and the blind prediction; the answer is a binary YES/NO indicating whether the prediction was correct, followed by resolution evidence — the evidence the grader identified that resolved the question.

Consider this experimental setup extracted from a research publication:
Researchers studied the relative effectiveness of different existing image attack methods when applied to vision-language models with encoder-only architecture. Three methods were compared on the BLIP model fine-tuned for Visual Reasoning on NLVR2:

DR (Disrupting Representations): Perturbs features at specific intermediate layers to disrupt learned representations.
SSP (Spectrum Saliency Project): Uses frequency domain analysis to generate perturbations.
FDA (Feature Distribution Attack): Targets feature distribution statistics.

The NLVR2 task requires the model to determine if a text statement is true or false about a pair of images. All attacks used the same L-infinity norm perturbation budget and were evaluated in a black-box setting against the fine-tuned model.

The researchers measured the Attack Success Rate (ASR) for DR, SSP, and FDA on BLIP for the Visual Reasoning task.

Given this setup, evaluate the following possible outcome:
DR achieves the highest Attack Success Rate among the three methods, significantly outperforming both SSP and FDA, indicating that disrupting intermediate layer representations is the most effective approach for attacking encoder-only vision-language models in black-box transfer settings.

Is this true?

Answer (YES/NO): NO